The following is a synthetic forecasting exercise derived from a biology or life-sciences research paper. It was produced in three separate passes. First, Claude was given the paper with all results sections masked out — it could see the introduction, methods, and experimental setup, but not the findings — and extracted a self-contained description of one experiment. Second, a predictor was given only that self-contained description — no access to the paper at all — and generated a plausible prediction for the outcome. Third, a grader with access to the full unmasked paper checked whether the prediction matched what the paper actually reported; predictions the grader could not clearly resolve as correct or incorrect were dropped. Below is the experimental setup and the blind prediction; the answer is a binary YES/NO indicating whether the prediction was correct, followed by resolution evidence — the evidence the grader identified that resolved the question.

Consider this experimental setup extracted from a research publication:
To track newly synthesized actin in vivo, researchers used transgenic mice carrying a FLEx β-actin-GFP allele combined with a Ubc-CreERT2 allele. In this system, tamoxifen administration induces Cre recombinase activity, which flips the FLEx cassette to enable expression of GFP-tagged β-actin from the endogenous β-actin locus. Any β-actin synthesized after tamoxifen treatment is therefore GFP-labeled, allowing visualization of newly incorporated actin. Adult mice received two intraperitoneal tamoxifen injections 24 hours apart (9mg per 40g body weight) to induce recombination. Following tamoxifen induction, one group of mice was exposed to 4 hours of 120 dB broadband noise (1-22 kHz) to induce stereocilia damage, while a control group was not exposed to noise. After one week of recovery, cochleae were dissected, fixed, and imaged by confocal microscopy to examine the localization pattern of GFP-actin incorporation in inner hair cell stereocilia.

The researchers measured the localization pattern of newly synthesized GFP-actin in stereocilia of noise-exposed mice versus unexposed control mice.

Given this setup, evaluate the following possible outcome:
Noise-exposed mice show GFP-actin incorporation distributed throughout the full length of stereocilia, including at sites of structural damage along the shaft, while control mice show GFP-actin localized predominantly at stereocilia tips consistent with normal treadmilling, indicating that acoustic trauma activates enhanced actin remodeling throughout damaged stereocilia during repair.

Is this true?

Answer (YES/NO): NO